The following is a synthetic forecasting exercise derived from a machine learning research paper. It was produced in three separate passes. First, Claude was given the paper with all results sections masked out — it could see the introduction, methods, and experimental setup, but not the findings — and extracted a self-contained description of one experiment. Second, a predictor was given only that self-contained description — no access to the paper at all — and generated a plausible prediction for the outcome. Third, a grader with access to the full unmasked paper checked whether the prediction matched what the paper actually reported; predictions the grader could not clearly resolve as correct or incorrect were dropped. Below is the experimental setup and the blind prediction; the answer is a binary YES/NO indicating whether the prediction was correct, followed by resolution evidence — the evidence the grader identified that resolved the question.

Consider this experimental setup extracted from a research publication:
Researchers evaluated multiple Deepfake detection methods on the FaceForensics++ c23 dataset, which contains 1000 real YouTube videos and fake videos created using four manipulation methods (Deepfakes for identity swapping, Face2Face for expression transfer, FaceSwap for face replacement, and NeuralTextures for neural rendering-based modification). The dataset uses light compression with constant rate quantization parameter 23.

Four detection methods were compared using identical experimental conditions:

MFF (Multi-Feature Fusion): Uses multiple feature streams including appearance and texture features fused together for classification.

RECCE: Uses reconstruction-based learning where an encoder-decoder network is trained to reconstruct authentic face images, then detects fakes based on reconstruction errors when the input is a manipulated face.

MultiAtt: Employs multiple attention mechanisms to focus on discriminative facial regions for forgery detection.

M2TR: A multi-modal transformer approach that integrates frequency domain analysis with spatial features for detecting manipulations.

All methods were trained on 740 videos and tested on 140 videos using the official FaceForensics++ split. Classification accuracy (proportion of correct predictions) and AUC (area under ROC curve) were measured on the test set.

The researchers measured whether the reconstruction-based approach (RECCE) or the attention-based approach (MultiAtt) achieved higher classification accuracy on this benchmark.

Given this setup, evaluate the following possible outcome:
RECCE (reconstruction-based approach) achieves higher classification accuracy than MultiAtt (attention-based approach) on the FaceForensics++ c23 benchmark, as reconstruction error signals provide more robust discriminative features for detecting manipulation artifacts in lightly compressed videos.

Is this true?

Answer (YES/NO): NO